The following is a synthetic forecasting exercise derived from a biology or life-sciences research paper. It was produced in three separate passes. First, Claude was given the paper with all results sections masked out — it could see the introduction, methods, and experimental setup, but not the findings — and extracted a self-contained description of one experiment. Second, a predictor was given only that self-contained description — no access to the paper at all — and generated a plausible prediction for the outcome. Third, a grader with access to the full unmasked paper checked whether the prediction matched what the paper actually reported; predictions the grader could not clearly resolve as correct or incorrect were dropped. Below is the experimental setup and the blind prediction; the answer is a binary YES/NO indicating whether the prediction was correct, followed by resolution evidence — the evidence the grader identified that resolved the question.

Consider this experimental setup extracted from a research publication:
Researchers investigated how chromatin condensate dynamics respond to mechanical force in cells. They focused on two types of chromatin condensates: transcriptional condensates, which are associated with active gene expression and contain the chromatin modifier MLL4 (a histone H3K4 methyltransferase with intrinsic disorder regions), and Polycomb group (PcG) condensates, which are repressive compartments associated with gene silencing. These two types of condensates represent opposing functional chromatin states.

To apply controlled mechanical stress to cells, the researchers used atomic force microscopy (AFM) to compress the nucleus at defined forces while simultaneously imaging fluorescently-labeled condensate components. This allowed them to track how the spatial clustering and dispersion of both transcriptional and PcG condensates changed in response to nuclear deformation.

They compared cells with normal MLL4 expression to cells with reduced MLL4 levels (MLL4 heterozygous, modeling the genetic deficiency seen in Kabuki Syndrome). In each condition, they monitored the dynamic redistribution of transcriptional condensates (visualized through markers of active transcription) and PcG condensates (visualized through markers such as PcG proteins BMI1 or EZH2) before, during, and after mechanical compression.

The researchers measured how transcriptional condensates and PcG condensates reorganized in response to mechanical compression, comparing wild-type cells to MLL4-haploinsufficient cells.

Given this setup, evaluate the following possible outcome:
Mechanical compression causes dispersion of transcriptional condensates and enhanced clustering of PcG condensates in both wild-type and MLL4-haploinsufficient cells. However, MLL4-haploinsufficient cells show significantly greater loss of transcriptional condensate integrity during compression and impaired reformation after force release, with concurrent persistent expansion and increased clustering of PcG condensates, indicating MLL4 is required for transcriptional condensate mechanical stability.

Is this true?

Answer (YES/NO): NO